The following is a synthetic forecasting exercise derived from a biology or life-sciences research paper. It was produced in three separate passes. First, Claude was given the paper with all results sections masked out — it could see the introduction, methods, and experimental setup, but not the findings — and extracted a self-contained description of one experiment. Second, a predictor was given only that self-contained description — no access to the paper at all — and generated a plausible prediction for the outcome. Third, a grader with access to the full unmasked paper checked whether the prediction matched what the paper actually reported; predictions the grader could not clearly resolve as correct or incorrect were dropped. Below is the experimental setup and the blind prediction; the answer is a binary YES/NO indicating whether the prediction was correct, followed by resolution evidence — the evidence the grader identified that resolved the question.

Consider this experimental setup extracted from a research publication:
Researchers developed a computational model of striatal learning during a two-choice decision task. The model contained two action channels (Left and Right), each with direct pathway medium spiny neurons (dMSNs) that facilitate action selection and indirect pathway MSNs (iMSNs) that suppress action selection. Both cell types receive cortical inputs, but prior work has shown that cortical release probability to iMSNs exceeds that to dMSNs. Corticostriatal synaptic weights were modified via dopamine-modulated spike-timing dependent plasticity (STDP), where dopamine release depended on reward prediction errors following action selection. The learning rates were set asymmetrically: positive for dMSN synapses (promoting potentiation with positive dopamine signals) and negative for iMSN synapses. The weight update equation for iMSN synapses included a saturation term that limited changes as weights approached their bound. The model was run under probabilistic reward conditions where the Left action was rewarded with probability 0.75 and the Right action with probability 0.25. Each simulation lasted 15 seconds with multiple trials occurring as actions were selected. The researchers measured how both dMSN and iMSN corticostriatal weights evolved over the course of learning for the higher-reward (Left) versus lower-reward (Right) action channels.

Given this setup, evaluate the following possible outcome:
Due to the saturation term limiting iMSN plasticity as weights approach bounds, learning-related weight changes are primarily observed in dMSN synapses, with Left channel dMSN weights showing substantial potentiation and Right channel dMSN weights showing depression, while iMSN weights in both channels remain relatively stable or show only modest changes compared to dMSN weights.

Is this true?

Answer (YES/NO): YES